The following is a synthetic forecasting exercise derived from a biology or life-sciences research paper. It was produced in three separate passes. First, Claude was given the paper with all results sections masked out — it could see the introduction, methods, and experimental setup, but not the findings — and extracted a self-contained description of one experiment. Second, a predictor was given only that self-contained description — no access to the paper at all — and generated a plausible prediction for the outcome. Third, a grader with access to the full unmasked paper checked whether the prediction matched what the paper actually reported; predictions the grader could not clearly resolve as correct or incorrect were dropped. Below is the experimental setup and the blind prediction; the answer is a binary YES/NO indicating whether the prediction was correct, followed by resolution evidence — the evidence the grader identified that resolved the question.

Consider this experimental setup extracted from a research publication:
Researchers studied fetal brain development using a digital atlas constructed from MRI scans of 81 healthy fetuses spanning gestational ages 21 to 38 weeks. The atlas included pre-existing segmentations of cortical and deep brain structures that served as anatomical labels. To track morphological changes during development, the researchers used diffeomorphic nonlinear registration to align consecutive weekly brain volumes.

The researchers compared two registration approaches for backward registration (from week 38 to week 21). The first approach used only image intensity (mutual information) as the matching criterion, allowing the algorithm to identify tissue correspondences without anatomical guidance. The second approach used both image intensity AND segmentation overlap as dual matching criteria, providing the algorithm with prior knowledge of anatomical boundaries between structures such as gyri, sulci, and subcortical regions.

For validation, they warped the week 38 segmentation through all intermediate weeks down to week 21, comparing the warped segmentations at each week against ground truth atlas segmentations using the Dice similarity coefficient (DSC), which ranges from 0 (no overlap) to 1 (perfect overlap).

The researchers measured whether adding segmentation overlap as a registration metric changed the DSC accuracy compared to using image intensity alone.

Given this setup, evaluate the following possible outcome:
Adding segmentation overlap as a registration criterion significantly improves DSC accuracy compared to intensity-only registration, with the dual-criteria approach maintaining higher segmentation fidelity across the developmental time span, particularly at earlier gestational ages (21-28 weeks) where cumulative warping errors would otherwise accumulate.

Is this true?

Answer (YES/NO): NO